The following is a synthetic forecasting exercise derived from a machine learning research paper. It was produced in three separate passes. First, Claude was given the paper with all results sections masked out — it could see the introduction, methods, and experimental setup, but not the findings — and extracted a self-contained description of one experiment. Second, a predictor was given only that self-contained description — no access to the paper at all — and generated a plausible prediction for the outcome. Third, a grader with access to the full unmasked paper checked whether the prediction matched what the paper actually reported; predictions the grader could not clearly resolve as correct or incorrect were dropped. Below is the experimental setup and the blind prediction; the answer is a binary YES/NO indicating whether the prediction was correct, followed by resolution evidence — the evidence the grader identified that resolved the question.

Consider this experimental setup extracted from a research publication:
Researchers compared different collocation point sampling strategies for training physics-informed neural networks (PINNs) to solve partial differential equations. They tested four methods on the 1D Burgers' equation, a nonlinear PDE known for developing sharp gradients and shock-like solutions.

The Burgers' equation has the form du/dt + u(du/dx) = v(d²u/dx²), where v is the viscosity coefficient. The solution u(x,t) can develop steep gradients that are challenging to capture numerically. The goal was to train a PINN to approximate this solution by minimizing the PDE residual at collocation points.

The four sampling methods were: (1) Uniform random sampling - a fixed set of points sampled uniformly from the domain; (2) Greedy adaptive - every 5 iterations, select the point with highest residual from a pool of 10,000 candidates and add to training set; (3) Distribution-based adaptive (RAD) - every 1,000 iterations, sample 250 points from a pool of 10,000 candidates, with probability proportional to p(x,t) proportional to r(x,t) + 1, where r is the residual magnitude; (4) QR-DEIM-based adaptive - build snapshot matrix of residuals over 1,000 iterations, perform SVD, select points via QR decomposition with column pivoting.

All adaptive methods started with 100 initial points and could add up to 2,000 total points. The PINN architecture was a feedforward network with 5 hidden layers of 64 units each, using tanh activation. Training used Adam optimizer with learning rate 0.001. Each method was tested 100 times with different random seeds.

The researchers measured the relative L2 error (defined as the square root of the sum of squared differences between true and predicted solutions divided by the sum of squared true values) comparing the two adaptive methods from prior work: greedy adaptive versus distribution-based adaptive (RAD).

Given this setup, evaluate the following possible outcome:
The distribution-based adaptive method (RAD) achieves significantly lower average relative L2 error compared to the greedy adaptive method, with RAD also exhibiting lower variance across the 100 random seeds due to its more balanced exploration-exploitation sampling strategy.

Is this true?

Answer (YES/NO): NO